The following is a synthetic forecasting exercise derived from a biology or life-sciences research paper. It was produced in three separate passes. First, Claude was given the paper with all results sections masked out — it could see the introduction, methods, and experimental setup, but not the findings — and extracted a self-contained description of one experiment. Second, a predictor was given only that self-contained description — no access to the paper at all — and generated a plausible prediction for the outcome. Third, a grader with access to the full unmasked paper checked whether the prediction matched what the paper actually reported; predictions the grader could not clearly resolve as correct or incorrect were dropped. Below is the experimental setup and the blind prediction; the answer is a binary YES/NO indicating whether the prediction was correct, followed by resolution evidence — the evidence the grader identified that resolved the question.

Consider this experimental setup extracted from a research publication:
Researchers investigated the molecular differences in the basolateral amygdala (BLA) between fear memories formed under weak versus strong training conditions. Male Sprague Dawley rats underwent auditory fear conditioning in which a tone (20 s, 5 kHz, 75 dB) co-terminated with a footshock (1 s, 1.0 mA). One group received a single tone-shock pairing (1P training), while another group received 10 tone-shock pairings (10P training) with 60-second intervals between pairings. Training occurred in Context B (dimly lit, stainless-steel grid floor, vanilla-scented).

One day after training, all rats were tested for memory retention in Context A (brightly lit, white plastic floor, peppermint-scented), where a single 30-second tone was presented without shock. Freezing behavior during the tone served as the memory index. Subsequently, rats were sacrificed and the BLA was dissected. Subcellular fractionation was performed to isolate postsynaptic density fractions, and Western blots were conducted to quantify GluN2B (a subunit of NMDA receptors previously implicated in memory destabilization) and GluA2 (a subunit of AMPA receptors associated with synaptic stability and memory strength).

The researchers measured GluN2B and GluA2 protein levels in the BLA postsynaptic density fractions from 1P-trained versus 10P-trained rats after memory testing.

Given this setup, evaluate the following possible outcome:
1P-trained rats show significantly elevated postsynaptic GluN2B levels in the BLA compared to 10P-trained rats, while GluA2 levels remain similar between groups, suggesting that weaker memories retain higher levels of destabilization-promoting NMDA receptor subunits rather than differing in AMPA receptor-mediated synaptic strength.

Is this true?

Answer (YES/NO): NO